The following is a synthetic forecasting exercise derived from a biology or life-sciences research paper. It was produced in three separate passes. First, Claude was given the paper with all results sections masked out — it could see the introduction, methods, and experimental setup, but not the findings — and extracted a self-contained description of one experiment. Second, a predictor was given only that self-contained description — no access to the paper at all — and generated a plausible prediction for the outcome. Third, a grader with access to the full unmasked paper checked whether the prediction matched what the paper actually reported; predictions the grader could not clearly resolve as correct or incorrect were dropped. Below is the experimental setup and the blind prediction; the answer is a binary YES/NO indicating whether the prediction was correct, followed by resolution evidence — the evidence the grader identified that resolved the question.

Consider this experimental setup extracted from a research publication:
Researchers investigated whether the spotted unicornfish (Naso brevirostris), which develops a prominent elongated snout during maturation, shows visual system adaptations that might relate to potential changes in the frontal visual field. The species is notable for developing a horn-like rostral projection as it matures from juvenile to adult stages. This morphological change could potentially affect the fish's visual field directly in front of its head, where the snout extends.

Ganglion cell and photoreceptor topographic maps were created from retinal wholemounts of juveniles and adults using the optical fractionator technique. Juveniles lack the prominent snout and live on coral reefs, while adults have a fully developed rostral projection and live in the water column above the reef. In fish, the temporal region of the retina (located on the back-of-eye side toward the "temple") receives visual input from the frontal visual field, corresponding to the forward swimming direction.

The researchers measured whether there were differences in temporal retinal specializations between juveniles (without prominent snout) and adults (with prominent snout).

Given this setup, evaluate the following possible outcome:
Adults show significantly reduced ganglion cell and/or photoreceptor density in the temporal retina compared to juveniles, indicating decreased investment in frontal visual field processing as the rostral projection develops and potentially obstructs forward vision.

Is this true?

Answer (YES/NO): NO